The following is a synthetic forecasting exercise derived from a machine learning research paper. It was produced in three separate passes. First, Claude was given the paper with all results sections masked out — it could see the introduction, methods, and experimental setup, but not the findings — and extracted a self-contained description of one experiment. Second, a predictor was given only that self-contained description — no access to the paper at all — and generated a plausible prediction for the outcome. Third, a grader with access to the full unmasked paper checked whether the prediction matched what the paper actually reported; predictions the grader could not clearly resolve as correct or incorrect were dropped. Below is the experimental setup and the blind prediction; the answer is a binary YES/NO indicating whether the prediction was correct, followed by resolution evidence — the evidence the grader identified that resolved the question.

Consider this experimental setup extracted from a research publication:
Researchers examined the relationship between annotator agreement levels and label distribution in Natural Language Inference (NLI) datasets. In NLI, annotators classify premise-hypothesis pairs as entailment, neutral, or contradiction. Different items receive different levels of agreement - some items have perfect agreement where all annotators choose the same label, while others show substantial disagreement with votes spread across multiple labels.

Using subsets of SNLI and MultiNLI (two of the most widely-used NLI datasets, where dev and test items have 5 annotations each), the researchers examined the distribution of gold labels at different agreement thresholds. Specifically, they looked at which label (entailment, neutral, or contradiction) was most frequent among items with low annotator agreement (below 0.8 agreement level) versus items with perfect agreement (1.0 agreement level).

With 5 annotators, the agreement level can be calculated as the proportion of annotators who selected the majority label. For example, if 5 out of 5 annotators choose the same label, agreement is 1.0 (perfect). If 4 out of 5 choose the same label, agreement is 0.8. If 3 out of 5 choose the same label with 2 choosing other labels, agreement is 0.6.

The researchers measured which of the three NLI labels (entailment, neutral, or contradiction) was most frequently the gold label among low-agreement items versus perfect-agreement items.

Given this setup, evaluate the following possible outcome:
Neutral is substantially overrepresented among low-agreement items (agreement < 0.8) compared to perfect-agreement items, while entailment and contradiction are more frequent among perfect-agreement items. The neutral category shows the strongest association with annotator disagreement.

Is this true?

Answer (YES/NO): YES